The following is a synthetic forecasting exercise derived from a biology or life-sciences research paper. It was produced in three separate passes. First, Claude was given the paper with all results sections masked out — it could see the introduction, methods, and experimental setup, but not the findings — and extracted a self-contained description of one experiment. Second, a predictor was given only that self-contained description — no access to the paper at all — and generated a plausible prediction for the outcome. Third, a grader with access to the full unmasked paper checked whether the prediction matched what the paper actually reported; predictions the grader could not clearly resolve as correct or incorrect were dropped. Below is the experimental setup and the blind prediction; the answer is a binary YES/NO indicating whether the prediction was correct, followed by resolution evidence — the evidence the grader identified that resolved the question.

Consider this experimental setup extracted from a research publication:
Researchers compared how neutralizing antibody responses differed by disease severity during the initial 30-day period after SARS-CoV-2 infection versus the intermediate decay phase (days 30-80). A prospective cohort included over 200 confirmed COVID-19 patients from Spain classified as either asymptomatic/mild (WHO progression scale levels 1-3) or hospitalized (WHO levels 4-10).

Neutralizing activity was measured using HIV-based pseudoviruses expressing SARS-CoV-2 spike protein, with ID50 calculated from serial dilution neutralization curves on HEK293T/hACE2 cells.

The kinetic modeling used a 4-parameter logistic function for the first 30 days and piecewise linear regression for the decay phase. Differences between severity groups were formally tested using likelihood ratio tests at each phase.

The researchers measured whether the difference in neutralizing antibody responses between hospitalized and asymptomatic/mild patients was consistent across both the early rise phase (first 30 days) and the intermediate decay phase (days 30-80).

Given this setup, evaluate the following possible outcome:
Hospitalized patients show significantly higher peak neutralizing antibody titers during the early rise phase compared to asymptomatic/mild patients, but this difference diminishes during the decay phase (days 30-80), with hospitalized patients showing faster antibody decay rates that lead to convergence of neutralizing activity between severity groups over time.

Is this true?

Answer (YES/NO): NO